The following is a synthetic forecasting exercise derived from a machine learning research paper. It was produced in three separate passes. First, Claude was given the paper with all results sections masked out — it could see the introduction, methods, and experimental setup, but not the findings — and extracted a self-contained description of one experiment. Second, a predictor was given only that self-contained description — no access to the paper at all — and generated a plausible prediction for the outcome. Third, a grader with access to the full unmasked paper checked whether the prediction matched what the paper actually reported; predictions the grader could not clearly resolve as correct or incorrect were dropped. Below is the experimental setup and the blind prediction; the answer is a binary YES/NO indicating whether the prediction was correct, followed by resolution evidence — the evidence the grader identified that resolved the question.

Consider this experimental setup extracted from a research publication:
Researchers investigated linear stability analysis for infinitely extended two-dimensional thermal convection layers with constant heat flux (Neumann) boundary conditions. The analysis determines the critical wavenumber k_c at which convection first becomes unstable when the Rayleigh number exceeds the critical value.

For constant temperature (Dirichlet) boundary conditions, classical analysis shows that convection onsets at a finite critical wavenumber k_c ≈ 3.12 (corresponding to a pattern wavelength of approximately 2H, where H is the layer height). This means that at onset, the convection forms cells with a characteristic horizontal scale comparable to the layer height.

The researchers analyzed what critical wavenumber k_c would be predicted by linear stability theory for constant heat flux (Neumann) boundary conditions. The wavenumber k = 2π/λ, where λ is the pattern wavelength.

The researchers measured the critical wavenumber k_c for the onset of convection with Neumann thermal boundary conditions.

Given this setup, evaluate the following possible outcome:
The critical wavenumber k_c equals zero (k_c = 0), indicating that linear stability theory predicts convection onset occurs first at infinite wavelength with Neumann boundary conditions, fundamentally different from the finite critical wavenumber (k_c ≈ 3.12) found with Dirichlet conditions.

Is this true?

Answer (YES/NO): YES